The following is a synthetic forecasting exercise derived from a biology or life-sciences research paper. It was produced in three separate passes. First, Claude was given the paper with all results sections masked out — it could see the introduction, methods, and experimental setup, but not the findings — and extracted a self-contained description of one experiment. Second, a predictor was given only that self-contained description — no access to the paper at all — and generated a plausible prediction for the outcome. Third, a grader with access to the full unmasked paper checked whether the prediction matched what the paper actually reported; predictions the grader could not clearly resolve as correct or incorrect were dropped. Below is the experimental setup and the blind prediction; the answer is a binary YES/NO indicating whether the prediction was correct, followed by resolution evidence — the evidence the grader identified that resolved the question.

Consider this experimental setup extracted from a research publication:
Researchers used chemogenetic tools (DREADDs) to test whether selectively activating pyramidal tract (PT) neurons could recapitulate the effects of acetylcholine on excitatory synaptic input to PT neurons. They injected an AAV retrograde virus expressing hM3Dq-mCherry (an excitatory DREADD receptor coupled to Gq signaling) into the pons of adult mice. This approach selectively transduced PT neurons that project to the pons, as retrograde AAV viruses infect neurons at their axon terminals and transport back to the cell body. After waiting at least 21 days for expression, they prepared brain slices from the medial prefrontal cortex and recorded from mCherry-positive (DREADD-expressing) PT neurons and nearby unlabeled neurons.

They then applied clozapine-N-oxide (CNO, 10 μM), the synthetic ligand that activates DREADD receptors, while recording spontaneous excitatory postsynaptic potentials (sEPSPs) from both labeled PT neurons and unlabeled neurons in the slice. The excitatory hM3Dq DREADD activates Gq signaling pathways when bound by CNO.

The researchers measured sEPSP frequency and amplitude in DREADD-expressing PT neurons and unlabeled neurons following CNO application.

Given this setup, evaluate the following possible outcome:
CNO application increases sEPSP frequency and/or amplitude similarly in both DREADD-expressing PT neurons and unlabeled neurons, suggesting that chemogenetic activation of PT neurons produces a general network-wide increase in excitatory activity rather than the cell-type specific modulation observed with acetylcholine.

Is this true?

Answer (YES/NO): NO